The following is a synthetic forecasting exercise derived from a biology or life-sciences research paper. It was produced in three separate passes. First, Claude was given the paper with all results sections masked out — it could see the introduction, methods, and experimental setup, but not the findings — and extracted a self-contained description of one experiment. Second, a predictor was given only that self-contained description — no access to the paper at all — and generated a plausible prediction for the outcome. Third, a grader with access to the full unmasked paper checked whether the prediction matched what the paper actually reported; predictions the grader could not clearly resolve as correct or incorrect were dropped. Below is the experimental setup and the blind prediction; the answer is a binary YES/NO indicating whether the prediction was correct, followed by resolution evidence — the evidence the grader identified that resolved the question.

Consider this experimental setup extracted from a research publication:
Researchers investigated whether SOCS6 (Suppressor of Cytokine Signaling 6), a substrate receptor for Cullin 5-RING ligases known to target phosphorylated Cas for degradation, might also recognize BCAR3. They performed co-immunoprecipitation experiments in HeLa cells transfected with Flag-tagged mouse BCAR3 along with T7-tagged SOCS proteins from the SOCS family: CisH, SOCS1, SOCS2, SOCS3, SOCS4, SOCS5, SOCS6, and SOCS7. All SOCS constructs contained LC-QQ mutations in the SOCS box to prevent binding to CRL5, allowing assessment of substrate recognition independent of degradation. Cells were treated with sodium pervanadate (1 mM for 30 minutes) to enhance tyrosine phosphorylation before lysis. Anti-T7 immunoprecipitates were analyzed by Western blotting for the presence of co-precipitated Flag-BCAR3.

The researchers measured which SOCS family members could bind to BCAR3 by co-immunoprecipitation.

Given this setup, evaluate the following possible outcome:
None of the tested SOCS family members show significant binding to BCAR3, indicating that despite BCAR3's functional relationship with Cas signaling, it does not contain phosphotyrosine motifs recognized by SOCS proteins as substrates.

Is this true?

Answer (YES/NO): NO